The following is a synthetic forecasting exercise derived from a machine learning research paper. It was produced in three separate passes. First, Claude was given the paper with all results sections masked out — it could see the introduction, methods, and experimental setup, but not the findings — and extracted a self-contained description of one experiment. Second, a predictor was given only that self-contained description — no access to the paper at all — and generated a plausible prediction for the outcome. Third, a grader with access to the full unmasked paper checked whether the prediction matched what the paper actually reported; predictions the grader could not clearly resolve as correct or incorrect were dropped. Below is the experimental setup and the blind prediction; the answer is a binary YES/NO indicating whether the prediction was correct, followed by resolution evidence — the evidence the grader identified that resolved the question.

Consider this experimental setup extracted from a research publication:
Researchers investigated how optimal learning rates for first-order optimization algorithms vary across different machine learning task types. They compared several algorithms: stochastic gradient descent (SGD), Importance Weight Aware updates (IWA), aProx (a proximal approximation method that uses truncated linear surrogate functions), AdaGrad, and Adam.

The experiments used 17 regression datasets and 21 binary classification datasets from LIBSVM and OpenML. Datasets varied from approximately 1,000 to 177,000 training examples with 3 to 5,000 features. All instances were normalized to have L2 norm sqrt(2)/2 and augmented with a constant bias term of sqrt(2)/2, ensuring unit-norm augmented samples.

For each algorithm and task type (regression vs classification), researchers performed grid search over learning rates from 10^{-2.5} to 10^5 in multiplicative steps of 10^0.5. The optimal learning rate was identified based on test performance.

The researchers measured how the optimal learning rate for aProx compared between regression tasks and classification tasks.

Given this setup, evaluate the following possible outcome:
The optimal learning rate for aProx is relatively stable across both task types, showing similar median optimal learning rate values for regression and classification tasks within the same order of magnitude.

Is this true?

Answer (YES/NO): NO